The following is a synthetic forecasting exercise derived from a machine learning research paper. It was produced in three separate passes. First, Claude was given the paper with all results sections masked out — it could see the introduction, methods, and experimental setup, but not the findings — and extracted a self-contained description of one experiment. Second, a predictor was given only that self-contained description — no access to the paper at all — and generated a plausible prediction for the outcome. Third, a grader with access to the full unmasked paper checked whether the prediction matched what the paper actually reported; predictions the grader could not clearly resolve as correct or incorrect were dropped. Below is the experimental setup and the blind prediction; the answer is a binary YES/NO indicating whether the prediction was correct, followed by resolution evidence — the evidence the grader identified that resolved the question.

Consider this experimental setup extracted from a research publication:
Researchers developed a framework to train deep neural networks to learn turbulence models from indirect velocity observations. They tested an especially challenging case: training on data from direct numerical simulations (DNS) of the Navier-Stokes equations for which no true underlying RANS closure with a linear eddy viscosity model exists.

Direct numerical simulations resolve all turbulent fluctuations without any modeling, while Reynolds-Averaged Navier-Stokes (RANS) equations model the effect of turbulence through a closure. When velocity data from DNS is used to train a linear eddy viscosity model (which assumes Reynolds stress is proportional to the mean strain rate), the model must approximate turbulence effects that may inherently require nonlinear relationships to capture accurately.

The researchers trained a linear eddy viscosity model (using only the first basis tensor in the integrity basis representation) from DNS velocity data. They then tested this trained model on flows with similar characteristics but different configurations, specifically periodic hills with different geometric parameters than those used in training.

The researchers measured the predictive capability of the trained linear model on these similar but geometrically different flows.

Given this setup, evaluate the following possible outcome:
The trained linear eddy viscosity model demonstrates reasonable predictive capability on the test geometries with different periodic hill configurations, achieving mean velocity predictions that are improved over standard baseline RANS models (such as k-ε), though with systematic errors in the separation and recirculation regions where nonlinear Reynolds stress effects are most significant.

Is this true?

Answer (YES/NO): NO